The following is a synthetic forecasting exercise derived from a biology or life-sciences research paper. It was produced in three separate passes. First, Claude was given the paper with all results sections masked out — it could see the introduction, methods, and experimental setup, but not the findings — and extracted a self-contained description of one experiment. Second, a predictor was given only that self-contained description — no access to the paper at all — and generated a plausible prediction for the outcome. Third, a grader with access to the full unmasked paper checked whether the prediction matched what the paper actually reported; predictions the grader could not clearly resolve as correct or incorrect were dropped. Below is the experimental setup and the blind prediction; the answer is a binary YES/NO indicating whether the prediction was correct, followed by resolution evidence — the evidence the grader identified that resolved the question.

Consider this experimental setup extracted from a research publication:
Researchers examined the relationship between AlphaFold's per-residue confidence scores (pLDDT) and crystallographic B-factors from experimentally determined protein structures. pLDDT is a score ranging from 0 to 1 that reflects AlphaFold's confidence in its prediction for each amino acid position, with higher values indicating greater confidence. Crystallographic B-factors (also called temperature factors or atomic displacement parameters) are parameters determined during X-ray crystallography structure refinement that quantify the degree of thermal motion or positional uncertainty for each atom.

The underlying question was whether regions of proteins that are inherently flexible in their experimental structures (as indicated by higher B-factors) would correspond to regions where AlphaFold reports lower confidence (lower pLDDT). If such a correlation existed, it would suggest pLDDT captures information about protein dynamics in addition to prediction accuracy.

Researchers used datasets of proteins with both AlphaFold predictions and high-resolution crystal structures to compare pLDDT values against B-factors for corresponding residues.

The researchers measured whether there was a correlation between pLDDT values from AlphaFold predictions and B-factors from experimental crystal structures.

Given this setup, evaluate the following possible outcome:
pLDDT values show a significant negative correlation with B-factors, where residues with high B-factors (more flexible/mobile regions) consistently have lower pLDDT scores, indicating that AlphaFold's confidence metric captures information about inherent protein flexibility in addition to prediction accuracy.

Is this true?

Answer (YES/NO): NO